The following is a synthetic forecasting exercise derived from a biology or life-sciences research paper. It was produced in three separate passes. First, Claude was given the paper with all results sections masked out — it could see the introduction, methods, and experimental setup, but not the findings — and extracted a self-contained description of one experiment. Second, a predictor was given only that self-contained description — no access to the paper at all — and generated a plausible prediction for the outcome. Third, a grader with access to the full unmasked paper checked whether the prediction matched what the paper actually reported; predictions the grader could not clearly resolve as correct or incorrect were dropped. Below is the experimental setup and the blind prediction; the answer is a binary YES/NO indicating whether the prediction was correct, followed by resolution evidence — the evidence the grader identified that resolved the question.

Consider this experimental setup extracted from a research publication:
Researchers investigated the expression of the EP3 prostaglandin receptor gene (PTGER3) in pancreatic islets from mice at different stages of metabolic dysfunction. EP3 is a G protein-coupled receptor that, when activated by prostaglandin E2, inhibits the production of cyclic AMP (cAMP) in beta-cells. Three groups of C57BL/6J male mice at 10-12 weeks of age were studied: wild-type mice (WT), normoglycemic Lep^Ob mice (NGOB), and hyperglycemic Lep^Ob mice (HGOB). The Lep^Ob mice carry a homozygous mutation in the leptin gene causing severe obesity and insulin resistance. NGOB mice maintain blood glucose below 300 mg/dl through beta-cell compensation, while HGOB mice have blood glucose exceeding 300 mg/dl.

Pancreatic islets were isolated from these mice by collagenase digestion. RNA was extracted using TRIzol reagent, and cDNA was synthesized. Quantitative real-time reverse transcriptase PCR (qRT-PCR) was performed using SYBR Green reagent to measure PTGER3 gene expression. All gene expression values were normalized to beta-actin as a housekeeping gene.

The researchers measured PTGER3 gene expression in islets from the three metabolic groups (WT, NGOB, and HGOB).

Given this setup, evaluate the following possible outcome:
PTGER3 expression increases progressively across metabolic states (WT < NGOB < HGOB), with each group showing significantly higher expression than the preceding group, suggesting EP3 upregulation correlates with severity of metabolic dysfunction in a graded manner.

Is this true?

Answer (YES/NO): NO